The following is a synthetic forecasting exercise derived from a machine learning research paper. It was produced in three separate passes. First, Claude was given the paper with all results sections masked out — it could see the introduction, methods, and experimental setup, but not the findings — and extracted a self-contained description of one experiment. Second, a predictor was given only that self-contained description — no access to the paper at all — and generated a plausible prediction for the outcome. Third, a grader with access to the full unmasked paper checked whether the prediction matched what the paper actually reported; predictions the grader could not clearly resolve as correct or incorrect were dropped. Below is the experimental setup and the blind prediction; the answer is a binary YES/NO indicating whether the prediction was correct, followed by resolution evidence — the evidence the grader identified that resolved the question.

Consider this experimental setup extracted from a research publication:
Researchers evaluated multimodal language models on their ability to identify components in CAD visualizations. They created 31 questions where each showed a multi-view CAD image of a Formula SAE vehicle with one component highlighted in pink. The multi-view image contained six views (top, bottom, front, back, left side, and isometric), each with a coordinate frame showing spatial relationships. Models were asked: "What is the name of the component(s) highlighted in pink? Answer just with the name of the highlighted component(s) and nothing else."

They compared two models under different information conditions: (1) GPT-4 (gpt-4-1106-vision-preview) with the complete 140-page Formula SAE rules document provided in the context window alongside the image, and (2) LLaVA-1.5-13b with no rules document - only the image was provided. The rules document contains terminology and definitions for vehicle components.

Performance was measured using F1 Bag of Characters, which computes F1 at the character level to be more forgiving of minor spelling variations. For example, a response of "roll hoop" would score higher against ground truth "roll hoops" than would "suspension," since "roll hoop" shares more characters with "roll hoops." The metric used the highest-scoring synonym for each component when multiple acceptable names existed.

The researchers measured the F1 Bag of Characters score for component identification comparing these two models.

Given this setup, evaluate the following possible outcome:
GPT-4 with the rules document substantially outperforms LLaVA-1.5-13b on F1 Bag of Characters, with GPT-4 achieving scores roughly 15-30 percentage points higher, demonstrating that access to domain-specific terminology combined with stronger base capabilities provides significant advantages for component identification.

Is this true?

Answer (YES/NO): NO